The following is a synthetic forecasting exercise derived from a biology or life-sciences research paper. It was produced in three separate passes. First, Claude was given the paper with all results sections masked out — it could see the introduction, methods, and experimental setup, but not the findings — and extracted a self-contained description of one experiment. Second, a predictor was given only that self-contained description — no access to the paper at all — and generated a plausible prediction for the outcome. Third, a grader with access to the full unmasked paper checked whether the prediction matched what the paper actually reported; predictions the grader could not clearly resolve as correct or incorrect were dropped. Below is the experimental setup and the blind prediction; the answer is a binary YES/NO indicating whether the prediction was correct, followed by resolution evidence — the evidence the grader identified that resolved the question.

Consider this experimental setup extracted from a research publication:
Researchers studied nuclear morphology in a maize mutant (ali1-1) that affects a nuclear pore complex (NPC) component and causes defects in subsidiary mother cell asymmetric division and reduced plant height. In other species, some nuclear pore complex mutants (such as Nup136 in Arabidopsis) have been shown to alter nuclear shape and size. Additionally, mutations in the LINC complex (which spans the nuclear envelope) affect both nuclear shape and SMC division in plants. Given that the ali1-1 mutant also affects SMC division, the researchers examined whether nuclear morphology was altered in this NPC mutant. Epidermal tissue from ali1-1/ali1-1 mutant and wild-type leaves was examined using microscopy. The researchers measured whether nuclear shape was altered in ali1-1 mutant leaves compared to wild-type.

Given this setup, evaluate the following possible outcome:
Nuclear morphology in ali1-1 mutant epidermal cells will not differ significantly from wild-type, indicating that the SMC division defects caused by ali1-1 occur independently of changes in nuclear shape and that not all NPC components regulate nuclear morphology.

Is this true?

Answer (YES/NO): YES